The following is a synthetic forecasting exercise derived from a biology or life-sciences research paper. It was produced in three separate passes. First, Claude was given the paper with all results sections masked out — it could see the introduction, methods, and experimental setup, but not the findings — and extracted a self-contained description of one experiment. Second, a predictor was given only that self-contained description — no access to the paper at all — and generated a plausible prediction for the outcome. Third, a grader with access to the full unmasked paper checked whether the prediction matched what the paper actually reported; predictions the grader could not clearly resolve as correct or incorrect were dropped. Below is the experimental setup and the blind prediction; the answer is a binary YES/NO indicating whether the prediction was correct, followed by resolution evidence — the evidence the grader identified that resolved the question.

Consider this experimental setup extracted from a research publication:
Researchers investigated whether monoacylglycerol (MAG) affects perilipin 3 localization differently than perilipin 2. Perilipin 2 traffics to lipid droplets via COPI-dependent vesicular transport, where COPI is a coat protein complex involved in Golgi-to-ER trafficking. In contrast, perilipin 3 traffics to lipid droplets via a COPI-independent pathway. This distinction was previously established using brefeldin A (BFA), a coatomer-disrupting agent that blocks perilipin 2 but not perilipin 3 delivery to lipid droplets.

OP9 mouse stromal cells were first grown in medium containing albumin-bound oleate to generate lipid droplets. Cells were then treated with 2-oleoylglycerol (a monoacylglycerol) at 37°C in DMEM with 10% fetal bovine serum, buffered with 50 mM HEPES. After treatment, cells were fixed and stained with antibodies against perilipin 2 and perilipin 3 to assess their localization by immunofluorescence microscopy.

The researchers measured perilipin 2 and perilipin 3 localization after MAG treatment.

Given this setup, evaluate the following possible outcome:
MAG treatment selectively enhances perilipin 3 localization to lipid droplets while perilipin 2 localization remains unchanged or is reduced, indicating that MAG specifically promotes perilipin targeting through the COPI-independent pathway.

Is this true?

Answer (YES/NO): NO